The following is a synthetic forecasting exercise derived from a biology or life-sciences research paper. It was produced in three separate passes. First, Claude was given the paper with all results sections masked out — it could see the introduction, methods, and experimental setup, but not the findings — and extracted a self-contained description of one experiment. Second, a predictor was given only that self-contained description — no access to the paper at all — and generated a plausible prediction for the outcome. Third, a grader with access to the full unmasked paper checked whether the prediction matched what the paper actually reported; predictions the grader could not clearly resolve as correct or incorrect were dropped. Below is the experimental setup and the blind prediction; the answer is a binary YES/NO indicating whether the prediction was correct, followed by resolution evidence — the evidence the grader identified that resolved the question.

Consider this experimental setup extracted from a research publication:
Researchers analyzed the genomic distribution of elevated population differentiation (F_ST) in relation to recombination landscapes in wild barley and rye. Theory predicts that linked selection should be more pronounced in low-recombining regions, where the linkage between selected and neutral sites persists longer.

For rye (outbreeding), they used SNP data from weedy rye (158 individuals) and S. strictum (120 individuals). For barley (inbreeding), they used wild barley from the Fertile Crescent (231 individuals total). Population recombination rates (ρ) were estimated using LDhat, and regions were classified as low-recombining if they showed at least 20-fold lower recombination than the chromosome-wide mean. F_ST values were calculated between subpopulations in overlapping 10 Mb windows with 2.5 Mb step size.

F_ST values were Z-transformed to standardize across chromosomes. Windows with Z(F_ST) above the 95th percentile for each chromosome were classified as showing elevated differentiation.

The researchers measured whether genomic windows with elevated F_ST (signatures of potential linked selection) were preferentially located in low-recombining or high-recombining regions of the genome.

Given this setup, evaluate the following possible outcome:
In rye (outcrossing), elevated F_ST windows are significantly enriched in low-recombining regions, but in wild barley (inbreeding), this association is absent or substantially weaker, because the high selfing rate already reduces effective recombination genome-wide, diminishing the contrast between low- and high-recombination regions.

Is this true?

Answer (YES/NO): NO